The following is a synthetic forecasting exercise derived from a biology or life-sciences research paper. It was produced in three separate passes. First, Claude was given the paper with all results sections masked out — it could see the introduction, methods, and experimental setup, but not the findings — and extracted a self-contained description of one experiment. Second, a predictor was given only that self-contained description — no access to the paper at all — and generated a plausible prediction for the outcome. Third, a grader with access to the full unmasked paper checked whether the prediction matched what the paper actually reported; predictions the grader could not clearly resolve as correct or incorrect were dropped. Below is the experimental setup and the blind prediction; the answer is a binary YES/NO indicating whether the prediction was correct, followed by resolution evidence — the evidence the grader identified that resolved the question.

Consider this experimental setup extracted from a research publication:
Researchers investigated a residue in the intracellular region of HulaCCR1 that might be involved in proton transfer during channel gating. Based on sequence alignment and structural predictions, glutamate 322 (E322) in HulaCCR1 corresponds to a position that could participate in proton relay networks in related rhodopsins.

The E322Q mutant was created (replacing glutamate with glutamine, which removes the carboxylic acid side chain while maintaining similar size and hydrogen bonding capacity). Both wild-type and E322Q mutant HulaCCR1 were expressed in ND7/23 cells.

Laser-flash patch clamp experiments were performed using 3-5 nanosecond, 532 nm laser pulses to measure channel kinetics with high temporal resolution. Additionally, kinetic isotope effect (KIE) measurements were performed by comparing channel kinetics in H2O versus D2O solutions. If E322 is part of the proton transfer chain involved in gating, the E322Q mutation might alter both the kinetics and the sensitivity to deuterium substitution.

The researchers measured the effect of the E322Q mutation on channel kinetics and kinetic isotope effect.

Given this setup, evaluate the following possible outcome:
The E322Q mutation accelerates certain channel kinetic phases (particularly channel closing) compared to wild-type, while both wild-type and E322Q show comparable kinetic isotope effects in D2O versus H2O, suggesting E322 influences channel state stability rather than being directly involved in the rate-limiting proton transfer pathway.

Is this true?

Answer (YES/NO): NO